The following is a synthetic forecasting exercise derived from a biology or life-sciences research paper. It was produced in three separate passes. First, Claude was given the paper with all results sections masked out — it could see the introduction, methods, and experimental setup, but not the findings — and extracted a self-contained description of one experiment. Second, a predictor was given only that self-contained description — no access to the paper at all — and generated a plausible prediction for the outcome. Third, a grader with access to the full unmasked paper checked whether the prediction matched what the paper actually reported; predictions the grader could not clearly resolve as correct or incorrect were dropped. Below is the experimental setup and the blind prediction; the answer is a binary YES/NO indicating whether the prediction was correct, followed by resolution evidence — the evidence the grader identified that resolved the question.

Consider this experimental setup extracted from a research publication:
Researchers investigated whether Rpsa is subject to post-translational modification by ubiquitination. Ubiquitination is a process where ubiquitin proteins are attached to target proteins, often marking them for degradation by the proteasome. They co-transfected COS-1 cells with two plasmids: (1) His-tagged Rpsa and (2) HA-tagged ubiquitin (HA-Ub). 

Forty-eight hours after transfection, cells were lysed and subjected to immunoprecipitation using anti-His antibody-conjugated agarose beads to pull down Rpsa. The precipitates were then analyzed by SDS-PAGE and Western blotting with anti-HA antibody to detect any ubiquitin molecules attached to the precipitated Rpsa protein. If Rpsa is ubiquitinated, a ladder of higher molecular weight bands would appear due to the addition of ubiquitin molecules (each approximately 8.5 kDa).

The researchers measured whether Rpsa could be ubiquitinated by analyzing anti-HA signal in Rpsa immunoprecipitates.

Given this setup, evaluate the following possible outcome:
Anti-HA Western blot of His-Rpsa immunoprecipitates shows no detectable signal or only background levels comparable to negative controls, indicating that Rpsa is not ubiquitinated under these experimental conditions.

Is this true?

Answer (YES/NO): NO